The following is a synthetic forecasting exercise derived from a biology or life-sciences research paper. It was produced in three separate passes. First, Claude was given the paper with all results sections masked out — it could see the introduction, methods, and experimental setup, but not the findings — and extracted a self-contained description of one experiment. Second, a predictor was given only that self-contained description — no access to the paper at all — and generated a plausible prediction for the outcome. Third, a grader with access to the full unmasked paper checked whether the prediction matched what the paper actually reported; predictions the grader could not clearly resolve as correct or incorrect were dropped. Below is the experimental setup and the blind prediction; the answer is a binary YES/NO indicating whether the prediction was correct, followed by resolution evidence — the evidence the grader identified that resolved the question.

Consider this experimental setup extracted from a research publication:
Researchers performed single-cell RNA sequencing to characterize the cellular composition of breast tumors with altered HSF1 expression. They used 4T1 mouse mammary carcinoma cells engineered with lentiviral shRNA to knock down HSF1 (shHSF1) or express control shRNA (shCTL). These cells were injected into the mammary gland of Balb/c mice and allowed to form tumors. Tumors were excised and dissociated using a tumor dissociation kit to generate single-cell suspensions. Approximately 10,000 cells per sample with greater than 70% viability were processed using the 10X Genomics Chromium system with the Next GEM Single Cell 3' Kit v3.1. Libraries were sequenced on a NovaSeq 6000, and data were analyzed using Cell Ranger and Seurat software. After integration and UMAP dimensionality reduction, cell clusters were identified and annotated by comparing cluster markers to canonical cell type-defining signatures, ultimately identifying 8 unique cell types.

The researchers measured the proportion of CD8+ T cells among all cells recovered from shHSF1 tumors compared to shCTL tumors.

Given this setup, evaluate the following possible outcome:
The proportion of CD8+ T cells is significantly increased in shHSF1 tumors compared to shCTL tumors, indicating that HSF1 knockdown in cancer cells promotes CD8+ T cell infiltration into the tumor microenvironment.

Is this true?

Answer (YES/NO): YES